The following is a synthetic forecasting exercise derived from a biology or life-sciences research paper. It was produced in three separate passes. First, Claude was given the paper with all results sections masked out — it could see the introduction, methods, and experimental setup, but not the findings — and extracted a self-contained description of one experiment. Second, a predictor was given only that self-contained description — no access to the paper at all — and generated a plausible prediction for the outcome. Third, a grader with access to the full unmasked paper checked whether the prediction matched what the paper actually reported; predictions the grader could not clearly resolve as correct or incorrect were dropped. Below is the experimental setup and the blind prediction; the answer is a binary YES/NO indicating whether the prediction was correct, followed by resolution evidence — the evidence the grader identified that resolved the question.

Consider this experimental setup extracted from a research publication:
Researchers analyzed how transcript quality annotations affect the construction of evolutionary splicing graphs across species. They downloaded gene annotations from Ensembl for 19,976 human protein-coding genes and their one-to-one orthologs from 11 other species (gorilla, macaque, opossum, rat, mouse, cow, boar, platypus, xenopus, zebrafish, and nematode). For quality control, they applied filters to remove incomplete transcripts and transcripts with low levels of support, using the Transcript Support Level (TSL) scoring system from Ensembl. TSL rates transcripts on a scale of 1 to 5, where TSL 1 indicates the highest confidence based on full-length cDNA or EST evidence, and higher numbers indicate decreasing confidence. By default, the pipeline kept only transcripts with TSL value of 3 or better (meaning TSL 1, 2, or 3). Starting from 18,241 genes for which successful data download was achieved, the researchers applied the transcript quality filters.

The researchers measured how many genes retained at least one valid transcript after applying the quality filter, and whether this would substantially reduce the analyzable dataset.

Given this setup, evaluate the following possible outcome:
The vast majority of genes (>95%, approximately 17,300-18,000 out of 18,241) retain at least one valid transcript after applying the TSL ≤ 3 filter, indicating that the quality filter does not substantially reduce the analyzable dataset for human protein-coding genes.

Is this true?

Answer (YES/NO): YES